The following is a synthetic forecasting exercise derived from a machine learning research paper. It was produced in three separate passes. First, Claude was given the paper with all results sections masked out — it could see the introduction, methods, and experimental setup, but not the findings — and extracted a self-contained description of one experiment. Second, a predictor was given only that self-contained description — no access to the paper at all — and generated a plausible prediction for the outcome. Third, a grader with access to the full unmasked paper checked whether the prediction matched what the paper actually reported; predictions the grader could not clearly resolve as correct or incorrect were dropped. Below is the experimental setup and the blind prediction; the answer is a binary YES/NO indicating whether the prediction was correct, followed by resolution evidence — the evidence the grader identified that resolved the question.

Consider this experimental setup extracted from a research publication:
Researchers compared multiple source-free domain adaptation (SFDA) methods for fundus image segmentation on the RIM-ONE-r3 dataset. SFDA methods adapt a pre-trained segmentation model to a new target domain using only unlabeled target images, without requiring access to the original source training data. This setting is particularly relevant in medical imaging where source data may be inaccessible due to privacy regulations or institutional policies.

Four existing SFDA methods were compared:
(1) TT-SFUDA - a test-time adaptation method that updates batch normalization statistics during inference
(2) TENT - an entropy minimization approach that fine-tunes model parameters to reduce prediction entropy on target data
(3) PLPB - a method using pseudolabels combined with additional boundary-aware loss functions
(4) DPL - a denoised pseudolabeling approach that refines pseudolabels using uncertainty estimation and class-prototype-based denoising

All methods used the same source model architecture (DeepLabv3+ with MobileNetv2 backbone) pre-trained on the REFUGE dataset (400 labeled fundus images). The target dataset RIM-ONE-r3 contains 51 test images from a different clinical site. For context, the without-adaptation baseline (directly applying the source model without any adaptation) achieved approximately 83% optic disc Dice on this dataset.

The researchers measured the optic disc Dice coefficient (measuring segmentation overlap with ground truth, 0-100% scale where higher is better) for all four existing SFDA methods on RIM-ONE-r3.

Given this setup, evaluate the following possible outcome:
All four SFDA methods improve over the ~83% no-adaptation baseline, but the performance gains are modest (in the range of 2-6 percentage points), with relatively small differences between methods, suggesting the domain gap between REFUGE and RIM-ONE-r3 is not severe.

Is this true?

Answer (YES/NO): NO